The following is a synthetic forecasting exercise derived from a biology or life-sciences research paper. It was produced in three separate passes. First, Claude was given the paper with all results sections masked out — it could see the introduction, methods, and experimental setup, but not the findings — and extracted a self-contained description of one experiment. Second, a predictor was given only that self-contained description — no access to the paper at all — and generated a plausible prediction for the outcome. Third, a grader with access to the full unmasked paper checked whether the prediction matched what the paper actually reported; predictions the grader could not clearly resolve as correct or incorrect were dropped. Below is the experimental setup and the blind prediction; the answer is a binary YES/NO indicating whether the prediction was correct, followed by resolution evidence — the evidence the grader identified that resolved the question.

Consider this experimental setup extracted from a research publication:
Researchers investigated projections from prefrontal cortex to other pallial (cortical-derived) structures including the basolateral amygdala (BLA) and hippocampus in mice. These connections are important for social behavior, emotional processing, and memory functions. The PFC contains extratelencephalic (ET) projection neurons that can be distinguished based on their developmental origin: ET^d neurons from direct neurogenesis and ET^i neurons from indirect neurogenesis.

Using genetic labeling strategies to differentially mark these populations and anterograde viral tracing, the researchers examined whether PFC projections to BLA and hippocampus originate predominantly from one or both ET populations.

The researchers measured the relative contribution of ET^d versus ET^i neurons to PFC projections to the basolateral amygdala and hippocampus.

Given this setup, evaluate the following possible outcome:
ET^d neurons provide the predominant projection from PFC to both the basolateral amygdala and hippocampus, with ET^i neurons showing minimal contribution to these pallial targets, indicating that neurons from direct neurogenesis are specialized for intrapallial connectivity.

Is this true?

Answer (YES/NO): NO